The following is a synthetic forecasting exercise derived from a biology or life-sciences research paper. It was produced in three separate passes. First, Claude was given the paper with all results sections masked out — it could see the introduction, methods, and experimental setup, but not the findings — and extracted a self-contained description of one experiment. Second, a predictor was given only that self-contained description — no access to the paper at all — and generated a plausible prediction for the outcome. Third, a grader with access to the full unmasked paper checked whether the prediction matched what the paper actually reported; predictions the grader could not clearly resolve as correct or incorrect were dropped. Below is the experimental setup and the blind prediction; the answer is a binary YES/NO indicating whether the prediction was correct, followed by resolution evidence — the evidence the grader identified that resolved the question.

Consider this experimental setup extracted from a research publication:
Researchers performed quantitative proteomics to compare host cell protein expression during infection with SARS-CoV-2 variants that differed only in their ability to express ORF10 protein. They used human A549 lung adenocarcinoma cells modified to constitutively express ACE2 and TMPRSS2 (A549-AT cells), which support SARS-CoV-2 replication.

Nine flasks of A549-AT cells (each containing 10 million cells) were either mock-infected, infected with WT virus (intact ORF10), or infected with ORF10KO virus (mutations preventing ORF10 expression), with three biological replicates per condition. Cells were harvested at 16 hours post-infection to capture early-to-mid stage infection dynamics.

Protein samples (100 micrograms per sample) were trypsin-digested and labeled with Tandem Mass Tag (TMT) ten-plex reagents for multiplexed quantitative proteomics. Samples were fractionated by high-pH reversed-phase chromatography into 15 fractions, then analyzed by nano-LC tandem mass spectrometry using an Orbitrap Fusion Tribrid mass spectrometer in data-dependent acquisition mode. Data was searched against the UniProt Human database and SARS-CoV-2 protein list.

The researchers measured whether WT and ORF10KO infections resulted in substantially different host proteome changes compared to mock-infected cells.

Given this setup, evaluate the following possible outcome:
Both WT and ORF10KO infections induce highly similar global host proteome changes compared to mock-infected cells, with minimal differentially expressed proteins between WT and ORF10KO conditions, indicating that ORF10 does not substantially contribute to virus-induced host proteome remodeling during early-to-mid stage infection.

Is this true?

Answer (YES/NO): YES